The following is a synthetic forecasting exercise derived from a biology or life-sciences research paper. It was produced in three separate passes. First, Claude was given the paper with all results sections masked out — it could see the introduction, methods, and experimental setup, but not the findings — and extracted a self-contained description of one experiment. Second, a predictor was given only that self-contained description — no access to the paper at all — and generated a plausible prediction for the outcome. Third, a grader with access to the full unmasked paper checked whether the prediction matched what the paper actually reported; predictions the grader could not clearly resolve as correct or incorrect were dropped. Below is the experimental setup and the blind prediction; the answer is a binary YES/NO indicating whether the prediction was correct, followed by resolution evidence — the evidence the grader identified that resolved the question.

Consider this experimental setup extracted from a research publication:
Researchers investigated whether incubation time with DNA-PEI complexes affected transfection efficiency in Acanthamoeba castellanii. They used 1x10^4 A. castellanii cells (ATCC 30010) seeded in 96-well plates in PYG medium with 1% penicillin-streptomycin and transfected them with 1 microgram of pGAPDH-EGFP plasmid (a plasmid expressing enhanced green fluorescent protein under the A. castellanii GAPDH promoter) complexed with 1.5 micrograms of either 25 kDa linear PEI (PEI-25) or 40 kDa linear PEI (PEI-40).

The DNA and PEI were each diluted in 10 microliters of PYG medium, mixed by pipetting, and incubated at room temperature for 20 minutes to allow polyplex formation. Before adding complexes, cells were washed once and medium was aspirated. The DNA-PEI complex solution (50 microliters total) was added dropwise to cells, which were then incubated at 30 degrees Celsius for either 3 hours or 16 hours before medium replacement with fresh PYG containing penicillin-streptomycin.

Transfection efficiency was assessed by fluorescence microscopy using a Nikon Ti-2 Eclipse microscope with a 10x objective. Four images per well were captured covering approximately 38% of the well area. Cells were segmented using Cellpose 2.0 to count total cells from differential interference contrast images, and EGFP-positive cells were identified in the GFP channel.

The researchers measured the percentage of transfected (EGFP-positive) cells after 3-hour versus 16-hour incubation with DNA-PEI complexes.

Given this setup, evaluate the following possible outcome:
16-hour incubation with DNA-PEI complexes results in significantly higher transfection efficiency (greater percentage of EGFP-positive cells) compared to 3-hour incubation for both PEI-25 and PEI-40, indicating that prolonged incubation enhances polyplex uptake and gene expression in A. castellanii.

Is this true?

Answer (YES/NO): NO